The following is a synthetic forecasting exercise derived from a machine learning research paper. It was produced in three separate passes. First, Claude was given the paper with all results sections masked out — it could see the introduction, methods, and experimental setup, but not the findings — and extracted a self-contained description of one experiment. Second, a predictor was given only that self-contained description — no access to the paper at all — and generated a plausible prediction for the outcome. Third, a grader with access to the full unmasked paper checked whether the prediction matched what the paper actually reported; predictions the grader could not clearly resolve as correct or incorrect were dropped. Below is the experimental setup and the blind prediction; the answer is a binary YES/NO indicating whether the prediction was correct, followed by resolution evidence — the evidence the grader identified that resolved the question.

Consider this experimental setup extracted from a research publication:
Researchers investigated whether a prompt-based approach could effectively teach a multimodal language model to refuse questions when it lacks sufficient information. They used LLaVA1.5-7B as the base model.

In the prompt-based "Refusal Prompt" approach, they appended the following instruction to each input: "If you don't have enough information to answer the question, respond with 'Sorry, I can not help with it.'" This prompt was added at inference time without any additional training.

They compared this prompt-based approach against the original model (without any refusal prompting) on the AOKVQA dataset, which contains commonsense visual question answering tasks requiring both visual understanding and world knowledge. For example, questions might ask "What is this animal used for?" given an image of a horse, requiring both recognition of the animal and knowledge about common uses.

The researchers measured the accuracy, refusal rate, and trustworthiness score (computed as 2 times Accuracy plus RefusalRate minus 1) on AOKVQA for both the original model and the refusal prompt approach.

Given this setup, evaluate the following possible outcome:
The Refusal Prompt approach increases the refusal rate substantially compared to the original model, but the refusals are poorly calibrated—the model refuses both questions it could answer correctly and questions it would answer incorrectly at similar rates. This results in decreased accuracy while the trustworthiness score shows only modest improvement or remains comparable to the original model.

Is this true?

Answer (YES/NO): NO